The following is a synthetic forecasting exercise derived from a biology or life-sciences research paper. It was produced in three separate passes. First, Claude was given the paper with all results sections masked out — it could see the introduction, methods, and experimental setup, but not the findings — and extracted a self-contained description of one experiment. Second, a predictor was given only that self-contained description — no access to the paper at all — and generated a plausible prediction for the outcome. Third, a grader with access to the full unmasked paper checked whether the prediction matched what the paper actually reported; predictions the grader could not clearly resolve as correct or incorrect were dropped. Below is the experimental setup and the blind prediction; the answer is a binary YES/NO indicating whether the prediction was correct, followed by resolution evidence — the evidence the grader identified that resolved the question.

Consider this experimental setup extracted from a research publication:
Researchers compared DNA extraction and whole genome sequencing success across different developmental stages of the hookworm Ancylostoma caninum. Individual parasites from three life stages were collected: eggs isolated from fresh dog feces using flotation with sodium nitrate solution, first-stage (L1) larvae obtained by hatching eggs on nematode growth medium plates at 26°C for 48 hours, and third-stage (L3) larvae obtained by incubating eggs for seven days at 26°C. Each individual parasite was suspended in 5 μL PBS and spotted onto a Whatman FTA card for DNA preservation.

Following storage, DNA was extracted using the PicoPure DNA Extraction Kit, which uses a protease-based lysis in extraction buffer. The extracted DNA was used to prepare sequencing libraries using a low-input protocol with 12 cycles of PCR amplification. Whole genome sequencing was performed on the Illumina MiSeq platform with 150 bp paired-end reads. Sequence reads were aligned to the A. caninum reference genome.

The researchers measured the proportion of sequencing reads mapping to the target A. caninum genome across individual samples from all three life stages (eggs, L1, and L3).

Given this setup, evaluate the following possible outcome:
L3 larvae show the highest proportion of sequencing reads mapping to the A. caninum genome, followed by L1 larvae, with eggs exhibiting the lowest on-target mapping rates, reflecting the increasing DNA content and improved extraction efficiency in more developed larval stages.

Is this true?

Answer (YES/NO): NO